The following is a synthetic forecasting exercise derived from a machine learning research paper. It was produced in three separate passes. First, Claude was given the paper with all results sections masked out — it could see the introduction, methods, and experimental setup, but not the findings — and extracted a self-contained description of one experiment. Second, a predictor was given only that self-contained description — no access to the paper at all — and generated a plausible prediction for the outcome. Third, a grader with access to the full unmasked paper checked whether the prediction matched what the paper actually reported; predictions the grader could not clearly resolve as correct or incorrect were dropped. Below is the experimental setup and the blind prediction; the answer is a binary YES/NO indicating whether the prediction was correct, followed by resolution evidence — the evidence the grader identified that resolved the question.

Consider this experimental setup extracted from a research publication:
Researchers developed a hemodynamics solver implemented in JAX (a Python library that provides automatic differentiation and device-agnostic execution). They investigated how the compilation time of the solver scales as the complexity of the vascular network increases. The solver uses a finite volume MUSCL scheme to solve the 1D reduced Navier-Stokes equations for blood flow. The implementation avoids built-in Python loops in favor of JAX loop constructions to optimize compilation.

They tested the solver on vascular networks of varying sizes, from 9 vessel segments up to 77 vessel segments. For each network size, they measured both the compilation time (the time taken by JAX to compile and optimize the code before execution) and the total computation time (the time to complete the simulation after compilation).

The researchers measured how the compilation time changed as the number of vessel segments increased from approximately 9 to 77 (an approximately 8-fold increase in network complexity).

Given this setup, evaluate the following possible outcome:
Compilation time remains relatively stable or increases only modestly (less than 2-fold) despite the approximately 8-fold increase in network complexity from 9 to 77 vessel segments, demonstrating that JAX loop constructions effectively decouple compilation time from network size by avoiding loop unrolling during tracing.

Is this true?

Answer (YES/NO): YES